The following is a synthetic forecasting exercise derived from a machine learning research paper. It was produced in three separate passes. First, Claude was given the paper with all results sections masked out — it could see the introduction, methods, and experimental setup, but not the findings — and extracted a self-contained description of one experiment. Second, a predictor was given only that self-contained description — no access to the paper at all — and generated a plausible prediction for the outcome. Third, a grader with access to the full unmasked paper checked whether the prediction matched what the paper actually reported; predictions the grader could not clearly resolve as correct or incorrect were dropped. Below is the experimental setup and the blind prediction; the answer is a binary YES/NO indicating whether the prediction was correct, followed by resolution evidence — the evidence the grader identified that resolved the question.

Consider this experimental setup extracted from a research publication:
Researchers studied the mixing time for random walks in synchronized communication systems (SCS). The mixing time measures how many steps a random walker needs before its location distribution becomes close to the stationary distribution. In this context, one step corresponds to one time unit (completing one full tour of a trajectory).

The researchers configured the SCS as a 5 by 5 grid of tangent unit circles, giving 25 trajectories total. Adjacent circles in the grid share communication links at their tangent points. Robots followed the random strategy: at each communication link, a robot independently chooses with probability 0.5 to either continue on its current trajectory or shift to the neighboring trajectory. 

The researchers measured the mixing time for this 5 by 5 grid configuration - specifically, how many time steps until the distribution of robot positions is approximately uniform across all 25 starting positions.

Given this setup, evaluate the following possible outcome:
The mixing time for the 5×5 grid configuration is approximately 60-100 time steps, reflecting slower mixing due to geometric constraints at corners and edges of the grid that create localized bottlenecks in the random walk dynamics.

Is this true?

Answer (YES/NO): NO